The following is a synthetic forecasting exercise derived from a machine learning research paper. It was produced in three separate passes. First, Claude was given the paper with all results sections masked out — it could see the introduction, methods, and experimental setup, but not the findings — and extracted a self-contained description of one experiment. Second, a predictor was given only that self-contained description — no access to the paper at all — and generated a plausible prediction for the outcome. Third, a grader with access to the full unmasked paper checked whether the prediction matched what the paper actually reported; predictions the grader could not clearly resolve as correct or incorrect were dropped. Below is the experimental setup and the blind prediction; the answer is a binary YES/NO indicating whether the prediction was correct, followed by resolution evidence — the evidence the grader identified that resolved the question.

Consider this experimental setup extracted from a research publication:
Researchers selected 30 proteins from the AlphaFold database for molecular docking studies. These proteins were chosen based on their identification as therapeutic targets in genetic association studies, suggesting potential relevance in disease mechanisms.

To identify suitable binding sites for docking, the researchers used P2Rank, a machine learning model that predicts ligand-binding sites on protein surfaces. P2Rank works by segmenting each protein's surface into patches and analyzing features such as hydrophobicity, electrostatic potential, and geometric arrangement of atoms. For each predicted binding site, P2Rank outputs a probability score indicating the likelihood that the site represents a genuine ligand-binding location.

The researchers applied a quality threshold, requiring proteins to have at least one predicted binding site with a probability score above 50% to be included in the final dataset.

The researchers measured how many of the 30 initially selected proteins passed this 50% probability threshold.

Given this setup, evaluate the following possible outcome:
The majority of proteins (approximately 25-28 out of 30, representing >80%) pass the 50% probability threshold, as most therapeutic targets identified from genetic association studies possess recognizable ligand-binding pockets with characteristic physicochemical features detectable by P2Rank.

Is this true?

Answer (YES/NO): NO